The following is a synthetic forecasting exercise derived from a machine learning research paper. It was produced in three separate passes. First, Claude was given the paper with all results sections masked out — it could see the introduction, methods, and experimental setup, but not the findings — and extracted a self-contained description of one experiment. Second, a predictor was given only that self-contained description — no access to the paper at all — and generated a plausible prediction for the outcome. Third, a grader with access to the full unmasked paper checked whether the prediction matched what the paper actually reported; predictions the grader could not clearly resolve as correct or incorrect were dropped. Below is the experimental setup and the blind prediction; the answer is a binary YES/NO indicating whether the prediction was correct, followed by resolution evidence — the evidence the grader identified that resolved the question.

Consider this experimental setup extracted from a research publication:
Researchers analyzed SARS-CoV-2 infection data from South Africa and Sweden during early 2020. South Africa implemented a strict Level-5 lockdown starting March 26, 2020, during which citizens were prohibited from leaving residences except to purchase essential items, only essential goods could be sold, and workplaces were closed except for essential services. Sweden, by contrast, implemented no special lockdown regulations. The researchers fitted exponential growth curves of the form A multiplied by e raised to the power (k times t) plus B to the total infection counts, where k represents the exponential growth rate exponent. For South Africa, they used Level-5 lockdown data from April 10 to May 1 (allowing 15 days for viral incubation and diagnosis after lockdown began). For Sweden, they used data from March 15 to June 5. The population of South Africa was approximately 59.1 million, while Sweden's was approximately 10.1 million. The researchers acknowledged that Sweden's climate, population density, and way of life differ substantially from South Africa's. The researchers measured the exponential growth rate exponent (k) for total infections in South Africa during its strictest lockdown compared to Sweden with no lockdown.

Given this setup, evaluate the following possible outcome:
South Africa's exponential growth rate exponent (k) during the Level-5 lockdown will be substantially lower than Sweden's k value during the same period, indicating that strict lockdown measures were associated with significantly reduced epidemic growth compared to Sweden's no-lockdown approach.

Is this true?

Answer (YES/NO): NO